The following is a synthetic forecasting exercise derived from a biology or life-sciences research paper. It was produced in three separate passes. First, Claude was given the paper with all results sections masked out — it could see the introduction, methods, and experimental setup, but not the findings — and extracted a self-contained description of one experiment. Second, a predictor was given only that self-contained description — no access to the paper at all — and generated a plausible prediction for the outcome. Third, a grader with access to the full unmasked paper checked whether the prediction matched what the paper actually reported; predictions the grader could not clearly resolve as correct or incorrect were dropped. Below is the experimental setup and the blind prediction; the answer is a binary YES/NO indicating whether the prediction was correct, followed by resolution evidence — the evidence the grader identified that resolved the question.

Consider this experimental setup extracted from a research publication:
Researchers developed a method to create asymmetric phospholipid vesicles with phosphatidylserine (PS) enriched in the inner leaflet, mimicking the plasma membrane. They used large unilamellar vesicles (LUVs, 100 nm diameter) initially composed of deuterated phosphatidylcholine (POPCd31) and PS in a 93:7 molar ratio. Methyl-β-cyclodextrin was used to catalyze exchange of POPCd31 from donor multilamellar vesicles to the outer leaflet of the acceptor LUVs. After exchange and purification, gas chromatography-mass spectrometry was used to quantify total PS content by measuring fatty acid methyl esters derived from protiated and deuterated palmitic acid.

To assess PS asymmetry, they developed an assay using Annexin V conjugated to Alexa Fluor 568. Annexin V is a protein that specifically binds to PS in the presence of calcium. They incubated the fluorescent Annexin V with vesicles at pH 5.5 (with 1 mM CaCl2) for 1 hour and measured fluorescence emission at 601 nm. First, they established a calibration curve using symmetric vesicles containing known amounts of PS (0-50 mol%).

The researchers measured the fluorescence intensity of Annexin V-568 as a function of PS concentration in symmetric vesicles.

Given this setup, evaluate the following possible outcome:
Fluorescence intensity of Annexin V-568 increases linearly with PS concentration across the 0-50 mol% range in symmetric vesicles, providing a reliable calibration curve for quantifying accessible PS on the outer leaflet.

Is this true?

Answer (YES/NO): NO